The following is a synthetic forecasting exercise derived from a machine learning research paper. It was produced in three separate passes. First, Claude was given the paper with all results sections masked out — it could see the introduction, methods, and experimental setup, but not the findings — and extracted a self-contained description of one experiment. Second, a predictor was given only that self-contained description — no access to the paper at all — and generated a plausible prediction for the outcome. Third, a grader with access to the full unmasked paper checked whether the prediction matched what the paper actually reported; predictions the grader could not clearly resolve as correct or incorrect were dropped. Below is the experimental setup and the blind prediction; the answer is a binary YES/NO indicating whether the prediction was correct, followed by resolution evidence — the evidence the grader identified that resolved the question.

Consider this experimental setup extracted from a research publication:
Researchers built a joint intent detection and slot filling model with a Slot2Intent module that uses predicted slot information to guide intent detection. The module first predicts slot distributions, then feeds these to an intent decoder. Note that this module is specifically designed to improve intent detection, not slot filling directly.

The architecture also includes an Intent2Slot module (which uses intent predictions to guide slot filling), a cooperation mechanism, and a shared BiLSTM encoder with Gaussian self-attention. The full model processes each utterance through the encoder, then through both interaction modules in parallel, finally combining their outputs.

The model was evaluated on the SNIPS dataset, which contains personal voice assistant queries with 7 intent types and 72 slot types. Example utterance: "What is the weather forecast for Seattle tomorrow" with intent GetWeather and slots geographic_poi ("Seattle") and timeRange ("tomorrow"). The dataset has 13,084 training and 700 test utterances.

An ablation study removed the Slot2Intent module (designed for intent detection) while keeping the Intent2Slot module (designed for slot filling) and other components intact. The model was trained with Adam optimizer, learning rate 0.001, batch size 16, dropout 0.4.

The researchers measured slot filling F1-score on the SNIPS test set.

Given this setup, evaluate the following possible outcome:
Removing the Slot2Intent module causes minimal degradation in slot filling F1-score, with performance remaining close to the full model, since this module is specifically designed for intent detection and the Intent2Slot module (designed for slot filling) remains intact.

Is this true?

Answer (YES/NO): NO